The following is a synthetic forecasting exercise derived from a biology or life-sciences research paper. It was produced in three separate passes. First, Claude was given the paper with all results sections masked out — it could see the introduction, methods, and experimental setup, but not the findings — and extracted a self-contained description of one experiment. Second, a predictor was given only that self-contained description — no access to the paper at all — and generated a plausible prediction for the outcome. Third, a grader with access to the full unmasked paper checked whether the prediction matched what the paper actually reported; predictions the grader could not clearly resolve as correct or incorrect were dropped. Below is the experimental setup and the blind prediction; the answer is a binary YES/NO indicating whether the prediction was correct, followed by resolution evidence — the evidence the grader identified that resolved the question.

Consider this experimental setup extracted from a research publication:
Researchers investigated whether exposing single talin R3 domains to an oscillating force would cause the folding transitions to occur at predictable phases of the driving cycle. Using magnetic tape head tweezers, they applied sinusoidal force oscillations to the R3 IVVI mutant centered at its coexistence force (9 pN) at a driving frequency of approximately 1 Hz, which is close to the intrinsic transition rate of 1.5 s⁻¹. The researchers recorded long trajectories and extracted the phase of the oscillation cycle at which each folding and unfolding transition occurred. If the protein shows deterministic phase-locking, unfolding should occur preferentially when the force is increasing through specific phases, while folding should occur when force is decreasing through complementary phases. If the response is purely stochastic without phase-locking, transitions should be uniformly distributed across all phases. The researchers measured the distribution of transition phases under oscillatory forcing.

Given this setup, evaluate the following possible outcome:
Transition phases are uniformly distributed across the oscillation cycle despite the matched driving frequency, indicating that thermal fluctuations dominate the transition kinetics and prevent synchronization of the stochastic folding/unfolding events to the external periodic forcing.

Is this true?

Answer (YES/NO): NO